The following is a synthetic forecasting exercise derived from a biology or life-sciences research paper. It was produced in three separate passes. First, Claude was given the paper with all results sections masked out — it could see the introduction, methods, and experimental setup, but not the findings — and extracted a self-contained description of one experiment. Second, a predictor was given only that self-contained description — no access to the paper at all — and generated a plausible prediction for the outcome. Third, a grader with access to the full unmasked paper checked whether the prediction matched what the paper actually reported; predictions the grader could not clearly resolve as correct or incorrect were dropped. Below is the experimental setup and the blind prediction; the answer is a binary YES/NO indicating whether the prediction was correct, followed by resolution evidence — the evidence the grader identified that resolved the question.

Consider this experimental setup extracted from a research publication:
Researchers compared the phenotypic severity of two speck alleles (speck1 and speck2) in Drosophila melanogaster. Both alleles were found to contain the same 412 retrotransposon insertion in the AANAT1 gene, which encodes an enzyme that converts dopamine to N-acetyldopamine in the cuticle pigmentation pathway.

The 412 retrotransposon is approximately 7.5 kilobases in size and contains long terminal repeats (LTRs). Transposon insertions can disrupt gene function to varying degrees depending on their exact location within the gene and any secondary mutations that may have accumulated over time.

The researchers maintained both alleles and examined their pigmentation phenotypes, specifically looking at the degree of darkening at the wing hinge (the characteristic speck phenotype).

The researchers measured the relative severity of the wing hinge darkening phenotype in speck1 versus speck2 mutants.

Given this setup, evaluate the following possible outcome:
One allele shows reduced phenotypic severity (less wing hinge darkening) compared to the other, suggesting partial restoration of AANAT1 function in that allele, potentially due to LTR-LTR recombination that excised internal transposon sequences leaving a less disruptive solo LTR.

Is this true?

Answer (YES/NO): NO